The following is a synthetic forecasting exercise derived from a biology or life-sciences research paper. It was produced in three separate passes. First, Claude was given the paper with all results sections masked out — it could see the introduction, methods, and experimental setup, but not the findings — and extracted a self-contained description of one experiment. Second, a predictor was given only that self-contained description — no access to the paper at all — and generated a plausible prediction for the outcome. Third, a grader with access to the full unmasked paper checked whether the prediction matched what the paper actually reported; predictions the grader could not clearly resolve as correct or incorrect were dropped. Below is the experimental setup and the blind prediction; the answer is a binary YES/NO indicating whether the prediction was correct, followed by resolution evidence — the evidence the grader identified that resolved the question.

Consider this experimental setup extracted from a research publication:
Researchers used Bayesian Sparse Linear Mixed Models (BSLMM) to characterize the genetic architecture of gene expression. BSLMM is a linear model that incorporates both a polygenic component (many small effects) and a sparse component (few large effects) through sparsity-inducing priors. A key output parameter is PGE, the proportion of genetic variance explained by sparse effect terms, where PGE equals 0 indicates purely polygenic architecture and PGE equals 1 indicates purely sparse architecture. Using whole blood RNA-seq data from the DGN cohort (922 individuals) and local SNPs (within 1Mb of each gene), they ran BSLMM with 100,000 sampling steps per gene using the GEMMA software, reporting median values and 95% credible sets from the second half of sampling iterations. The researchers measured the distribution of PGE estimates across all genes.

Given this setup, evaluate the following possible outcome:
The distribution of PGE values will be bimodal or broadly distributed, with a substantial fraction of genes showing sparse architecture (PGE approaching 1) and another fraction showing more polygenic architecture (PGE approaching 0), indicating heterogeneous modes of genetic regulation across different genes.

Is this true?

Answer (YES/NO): NO